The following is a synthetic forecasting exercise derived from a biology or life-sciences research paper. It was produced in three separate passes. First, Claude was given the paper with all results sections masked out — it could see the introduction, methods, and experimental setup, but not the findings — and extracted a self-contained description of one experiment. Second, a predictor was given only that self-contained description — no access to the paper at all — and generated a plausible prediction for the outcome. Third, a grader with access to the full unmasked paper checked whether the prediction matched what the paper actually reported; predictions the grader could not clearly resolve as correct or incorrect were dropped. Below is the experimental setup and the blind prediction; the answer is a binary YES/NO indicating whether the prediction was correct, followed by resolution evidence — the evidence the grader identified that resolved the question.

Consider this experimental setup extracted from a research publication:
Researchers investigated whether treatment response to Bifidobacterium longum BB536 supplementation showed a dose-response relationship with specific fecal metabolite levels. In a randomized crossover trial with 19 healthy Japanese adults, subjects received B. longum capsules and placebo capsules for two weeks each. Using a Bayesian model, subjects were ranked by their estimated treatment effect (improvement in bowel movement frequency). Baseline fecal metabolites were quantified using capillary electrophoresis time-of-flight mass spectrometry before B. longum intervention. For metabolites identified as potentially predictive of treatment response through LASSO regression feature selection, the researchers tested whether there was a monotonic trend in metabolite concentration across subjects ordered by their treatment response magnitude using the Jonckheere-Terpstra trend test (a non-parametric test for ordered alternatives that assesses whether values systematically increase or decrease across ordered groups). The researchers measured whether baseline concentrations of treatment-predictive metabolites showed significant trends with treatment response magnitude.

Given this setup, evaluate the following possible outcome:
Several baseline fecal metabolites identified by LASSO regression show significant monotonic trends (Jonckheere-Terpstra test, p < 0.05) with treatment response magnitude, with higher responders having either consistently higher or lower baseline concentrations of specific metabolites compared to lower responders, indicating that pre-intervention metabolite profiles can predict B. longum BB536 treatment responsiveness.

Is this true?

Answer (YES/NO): NO